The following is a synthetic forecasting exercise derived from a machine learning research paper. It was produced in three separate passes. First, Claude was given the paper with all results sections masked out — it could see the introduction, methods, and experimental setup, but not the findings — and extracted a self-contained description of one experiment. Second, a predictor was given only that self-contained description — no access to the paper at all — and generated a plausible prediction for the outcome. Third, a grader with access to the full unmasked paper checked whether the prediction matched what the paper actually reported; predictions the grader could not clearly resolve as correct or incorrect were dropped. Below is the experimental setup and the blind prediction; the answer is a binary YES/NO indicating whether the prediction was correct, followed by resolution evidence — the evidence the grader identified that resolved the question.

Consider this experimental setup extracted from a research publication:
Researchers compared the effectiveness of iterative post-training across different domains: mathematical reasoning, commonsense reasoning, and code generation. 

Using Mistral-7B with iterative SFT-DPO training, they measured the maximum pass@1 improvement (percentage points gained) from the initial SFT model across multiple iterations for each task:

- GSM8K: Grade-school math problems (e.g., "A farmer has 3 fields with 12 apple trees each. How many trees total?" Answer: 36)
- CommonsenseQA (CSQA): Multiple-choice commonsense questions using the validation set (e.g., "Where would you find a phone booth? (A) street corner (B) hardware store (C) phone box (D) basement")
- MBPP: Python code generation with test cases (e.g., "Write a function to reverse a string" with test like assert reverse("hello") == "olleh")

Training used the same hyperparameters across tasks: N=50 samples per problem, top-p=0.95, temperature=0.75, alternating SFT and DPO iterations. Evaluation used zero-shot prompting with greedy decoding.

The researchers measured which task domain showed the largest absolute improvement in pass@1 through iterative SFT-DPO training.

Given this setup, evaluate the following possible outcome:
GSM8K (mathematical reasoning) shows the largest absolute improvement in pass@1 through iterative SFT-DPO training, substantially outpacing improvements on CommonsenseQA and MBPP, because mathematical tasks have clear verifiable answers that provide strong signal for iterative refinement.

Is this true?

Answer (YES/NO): YES